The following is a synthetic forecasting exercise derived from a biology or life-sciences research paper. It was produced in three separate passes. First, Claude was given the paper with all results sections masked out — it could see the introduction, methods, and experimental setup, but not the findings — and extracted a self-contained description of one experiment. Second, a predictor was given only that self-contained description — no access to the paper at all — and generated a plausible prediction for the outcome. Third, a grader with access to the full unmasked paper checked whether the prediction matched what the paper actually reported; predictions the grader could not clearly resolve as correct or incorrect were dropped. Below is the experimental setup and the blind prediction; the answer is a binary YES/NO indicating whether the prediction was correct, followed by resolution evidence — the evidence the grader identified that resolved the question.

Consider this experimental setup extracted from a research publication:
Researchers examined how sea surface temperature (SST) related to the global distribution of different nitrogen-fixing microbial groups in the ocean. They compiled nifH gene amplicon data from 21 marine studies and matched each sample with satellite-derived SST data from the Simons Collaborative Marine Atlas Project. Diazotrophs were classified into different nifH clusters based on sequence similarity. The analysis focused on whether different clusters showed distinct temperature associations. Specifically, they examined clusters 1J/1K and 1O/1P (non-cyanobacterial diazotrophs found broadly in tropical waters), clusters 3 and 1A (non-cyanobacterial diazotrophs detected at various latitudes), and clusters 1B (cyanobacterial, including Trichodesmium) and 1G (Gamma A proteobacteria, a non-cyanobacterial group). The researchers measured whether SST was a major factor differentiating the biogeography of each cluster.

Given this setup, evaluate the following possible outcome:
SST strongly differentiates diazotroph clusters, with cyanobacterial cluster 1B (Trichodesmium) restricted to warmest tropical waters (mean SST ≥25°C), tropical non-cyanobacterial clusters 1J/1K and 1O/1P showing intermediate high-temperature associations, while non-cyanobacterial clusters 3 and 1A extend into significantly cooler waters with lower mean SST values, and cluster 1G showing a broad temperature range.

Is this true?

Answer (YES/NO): NO